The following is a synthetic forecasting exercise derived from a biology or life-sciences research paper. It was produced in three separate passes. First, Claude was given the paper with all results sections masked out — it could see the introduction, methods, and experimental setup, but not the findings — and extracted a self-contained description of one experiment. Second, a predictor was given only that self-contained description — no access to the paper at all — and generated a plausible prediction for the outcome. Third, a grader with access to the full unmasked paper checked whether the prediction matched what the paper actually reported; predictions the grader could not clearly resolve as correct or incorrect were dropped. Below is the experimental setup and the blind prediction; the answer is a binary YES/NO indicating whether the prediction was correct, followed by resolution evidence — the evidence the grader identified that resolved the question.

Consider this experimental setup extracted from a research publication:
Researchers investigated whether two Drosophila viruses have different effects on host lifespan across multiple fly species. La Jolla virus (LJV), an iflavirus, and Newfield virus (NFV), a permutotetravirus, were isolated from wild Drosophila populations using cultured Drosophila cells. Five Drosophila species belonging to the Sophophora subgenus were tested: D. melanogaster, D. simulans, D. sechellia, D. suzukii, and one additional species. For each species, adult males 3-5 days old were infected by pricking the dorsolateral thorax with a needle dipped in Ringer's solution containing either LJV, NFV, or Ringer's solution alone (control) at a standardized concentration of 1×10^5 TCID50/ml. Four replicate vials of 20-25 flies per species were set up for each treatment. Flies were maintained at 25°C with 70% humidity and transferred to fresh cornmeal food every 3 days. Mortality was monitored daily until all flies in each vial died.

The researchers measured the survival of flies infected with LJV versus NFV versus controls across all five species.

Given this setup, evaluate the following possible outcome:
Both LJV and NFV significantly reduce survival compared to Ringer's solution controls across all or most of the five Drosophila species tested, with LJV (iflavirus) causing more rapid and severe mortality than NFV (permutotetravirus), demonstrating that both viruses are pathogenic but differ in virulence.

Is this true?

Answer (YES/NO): NO